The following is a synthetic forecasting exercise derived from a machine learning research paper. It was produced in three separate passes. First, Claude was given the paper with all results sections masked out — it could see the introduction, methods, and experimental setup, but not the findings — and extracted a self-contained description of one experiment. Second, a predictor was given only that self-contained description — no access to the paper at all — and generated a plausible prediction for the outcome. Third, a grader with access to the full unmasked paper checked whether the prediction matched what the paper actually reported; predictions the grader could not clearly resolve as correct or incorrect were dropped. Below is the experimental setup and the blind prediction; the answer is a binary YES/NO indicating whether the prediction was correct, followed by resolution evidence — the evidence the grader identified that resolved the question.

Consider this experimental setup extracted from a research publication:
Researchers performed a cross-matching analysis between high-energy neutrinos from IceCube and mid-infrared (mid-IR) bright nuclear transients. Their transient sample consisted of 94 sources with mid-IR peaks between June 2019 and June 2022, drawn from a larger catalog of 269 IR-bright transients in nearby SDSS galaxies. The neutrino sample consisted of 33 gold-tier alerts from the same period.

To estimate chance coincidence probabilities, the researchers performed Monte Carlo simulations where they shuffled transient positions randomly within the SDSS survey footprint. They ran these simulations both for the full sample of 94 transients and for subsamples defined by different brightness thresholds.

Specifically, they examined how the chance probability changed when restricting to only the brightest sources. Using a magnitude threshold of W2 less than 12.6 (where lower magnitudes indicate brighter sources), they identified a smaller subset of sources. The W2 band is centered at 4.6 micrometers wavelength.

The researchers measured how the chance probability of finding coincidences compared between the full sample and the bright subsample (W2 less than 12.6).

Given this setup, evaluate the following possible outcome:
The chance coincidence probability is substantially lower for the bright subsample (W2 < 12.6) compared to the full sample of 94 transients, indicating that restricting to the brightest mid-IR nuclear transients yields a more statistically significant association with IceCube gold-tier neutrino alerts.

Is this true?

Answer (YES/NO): YES